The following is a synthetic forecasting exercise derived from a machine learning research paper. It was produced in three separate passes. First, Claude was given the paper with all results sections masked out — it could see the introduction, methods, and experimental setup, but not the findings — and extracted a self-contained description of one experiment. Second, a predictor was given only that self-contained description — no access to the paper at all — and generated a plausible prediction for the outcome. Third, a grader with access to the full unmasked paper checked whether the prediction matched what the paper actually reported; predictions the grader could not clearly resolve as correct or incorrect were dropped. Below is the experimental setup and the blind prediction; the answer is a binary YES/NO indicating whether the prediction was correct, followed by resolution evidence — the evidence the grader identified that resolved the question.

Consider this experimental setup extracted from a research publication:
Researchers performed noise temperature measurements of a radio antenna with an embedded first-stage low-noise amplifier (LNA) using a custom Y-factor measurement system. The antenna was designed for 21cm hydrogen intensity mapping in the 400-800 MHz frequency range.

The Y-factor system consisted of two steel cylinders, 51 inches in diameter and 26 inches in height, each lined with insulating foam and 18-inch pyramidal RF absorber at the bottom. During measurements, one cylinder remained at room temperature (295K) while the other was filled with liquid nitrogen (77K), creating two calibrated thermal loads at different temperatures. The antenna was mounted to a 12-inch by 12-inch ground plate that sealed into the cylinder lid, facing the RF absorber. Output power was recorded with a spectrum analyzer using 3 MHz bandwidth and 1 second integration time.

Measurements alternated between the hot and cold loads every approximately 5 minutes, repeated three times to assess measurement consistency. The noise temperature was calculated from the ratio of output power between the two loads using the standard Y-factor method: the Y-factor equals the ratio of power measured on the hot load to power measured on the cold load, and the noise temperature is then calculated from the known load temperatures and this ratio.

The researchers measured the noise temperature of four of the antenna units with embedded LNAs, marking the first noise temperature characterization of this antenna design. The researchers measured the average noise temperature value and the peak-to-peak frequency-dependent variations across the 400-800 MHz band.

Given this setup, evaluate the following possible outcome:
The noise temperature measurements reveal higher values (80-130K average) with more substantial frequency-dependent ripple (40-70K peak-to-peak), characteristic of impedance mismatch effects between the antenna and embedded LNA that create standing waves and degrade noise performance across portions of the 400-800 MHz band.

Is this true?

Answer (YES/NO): NO